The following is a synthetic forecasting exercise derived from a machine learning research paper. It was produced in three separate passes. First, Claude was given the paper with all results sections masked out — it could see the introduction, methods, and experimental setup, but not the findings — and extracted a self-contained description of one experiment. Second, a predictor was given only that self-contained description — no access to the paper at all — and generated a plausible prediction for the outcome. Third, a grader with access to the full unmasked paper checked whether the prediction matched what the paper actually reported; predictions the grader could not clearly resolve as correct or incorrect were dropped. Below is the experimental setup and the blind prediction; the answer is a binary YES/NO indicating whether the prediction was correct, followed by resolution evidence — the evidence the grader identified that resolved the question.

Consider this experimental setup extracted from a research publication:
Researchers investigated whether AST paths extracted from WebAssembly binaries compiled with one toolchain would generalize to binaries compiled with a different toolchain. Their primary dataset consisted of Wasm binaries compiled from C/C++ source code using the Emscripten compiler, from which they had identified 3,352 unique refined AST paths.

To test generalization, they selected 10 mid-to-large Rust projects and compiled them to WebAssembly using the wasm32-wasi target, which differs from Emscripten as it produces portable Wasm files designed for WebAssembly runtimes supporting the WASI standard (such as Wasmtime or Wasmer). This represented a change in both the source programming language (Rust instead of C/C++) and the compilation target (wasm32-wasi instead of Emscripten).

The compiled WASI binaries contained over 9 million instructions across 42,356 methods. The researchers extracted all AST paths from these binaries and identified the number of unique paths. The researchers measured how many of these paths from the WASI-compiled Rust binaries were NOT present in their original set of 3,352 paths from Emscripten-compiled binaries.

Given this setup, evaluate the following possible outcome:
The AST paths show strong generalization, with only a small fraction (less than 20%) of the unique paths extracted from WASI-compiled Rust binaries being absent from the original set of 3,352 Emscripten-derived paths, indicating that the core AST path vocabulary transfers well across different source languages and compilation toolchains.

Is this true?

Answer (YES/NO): YES